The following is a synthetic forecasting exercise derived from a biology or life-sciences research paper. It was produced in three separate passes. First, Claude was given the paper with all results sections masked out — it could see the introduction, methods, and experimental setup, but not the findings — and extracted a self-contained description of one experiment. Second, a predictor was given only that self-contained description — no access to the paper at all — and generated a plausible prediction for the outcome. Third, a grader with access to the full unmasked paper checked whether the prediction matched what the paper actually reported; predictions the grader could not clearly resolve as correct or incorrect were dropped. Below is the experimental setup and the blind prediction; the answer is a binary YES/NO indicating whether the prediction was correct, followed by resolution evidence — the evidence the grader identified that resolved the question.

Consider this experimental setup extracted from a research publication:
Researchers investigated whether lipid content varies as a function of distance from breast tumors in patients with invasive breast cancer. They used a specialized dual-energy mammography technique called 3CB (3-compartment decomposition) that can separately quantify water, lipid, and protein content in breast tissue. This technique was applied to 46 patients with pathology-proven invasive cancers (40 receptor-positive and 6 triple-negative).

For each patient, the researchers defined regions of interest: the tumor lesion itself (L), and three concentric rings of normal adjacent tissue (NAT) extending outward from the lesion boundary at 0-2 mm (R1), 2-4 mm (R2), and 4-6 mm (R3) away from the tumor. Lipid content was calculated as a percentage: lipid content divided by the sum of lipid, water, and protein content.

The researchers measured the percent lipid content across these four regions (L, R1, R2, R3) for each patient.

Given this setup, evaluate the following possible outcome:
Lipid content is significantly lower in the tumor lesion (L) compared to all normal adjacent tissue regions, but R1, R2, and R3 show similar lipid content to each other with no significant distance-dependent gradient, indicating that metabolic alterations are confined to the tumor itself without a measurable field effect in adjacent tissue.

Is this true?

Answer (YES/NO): NO